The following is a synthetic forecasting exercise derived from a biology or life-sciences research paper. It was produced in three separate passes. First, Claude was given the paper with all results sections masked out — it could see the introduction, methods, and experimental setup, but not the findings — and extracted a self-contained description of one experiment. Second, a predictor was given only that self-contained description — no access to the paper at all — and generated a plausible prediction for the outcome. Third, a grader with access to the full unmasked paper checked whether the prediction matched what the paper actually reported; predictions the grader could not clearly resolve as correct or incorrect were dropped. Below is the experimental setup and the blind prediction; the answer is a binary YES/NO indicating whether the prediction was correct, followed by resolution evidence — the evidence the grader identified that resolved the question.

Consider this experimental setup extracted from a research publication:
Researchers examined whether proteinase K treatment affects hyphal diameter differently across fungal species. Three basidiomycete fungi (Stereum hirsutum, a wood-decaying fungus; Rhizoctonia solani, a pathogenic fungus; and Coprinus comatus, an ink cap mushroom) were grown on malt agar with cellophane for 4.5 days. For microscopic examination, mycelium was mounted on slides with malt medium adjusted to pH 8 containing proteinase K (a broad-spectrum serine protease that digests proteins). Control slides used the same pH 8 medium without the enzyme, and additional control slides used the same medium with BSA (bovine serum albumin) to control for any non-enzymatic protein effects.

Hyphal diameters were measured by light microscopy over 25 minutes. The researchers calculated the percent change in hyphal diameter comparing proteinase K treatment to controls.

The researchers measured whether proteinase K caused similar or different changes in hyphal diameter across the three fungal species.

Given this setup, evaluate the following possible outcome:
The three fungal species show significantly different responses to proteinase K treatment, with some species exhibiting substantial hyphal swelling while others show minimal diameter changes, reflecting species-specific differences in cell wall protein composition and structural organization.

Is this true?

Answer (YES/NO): NO